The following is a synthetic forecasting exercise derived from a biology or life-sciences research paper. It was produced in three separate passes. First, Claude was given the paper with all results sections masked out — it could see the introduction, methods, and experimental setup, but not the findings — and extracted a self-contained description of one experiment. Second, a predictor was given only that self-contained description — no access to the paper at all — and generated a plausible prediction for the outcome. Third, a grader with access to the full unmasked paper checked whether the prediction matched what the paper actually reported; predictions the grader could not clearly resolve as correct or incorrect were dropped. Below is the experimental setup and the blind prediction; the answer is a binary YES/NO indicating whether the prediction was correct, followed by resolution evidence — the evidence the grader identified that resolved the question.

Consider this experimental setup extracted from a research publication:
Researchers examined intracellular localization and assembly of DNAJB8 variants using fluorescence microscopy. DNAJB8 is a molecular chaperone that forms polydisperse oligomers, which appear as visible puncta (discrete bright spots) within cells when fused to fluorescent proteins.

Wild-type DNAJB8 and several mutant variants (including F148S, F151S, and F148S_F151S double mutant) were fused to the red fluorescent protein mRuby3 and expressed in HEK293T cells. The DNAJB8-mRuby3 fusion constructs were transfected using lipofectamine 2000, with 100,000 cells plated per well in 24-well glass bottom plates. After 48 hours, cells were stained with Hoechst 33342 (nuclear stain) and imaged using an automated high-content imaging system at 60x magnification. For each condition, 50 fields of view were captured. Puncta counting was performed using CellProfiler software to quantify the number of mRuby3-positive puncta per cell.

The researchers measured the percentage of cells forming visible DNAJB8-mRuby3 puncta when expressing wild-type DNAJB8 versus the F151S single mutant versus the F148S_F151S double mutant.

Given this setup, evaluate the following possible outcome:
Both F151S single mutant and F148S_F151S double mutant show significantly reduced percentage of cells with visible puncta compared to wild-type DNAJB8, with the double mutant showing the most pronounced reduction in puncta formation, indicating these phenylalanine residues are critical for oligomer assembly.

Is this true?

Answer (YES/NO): YES